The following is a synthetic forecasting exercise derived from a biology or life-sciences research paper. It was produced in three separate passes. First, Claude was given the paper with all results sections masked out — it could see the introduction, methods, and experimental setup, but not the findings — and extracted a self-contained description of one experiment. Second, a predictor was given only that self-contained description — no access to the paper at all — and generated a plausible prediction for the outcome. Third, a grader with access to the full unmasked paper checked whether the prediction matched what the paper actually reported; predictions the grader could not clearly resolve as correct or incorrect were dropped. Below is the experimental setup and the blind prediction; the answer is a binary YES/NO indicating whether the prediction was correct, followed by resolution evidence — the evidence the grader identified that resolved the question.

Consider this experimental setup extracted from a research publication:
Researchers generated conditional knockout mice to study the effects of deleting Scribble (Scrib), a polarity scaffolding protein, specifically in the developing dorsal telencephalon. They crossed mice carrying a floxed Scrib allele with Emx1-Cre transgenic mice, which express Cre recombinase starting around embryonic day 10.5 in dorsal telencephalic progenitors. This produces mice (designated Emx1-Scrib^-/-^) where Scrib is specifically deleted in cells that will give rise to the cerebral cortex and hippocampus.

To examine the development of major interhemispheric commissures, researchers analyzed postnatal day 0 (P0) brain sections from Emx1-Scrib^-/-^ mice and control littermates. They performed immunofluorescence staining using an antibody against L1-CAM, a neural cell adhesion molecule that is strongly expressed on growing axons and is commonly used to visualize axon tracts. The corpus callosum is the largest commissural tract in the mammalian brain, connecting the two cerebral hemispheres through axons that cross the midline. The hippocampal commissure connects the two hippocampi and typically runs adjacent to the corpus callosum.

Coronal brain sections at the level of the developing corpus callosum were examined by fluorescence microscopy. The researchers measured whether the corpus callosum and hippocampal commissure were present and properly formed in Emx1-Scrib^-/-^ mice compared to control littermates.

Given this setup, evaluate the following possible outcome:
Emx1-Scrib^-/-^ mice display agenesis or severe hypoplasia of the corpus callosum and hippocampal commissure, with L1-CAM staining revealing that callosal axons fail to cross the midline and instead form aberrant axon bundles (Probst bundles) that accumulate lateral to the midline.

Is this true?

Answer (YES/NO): YES